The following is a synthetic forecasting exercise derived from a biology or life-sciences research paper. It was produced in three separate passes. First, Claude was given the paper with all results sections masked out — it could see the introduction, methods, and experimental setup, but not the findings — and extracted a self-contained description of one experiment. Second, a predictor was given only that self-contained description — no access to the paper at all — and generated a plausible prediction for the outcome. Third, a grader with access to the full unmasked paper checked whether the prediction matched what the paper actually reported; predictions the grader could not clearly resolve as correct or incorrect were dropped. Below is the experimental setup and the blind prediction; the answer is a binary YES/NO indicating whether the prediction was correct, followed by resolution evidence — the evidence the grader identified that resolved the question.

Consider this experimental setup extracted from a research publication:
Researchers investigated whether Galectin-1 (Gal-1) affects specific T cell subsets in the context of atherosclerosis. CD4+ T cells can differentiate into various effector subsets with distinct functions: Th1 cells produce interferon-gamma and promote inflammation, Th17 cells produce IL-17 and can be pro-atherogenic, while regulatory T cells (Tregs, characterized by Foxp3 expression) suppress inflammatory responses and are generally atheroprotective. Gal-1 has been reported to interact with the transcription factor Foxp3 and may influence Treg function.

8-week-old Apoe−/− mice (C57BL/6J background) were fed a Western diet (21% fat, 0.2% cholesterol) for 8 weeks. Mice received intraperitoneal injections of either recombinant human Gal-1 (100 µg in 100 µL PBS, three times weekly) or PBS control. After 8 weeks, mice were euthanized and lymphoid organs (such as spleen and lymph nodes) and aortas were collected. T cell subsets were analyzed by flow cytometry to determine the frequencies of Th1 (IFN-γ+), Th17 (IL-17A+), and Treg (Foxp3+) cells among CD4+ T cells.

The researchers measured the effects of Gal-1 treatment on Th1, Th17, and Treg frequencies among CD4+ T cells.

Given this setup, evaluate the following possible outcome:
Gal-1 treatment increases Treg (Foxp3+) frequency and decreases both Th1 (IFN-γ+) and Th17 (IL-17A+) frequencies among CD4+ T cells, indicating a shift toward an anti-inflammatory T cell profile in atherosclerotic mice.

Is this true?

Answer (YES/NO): NO